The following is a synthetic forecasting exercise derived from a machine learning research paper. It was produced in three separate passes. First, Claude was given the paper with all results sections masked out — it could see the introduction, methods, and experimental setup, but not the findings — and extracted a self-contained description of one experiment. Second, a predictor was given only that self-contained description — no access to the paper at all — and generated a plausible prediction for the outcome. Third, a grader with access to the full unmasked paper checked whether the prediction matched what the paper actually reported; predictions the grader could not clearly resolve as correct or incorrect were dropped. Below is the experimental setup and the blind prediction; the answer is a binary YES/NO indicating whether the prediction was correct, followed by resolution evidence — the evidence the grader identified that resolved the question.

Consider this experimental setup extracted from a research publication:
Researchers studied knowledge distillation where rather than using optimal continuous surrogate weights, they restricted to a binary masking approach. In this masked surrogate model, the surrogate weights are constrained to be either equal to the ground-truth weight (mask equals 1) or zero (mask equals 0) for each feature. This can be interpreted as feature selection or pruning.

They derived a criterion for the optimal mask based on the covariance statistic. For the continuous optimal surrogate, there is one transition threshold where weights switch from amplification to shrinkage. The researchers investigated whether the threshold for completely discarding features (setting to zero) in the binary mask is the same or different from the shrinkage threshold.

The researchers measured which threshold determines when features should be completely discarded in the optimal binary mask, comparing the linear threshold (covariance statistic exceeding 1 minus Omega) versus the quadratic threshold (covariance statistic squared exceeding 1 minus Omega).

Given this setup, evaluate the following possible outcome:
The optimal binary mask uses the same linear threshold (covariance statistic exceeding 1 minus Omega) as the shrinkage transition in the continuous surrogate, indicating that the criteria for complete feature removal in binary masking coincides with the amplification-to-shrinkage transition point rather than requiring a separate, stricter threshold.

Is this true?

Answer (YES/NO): NO